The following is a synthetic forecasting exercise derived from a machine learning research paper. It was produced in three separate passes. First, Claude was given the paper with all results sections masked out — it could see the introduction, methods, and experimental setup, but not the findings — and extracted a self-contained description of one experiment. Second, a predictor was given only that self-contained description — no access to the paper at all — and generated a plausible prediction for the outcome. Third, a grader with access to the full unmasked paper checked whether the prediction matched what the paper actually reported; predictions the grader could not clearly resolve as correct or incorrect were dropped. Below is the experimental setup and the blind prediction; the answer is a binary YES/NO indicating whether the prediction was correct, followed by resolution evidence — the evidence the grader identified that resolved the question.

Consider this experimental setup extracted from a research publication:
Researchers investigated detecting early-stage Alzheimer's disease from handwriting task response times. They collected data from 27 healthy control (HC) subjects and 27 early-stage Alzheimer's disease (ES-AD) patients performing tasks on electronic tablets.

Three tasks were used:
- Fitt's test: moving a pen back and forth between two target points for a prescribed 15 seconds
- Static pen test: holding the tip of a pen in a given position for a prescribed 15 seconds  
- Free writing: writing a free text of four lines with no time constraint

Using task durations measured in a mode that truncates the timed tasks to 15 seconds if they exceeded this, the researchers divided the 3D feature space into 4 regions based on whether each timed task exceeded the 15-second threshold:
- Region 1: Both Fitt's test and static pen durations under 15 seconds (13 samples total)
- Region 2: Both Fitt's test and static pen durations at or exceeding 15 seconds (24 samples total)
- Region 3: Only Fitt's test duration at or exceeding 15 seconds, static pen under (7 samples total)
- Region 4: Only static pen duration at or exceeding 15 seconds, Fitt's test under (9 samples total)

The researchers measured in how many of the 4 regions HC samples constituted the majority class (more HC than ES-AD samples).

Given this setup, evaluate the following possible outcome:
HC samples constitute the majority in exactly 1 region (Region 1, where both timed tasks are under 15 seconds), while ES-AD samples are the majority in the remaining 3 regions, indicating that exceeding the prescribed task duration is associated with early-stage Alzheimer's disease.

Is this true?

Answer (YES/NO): NO